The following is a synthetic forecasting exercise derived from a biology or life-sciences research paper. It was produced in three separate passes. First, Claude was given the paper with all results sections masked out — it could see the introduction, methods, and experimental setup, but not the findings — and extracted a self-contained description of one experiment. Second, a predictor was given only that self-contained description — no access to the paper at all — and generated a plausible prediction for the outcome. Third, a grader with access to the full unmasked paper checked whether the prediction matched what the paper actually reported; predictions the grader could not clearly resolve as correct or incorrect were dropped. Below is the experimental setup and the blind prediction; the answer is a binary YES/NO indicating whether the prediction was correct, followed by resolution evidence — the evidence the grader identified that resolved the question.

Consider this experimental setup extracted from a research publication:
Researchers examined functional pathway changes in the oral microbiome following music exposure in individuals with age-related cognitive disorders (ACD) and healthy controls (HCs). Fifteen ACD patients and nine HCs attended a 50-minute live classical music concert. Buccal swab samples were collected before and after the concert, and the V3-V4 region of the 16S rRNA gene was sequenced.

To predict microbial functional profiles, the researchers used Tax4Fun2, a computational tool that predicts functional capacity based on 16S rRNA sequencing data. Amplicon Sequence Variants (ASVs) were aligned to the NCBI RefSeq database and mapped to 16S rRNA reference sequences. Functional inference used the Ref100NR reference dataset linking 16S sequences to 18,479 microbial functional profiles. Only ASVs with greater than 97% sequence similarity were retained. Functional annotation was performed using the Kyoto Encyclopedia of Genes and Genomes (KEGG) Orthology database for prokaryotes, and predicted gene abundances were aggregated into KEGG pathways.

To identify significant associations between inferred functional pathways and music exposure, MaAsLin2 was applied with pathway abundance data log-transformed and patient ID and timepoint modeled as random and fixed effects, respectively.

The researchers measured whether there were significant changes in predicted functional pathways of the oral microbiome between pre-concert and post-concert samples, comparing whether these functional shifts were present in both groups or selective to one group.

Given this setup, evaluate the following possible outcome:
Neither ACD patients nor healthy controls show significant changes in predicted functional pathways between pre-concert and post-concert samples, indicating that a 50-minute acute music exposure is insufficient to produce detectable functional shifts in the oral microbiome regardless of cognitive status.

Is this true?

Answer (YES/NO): NO